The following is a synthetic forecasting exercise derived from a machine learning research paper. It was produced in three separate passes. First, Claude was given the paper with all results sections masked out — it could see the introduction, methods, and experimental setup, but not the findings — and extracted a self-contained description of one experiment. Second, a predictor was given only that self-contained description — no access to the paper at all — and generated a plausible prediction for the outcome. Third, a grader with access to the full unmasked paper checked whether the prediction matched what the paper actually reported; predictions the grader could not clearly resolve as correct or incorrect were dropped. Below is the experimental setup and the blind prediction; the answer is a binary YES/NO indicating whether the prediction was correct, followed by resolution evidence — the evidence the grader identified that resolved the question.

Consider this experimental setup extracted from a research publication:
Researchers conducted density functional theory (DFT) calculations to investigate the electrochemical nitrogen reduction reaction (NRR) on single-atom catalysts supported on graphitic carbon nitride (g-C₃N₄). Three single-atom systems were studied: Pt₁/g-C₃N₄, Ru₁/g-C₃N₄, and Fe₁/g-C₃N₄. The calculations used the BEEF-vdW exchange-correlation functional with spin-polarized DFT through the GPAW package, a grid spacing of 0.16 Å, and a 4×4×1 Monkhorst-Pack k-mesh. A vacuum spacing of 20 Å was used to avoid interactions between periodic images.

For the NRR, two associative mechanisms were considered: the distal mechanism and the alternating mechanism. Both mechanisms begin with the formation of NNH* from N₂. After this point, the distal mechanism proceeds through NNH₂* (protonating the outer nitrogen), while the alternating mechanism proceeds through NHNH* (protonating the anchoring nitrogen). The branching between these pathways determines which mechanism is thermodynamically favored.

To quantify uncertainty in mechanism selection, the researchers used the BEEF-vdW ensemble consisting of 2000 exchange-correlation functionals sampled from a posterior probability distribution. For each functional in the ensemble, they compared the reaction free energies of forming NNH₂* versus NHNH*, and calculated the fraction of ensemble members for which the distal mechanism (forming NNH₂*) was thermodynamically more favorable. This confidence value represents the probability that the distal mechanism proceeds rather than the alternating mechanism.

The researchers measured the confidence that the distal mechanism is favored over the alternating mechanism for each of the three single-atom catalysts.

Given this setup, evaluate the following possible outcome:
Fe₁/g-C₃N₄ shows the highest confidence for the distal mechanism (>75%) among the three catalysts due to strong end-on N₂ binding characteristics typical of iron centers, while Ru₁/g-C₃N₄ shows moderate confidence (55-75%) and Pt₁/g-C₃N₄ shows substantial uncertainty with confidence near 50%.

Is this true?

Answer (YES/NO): NO